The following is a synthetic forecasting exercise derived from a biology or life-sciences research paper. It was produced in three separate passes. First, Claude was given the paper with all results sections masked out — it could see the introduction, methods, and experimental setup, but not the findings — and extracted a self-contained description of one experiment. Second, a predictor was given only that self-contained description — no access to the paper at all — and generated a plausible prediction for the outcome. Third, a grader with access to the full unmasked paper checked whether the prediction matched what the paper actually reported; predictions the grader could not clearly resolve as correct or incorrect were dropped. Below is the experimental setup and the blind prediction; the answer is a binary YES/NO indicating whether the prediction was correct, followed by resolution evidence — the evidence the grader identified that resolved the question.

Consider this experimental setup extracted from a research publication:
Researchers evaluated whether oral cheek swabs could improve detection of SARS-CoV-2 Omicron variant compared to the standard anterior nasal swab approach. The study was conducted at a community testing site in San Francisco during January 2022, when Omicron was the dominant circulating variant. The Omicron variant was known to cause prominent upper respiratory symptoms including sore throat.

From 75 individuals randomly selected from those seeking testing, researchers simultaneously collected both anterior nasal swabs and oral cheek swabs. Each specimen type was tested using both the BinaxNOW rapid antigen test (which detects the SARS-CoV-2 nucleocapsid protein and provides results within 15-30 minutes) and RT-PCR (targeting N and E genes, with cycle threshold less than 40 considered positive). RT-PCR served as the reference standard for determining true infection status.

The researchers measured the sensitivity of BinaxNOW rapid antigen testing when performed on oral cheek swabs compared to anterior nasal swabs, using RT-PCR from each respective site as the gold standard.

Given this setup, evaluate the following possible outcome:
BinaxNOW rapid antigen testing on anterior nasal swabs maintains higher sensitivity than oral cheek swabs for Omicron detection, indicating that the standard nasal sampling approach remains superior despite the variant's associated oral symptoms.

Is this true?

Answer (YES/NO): YES